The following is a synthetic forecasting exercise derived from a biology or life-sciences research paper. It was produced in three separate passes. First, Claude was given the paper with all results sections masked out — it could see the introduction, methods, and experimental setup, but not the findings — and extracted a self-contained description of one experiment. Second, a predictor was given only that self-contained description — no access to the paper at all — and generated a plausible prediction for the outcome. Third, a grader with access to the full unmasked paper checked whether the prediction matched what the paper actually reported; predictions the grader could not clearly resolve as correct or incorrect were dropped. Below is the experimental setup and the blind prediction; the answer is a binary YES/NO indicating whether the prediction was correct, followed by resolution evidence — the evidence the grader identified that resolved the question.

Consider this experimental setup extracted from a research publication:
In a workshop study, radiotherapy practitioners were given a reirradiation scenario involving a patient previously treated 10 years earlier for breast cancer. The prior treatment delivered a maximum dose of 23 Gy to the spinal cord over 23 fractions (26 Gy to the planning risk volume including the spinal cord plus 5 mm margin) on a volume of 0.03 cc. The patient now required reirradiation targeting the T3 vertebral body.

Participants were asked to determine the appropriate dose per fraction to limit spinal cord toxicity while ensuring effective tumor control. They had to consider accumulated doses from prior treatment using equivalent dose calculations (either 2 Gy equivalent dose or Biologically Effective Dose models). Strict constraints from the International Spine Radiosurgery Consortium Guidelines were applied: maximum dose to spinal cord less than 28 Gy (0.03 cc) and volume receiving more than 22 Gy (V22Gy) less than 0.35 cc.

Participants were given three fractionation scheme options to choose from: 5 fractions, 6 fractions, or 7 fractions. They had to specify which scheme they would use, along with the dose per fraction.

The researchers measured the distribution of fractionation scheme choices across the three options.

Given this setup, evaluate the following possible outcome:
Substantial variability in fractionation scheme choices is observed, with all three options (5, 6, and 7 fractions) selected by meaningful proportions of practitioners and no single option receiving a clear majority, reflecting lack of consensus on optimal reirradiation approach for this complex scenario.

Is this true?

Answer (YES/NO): YES